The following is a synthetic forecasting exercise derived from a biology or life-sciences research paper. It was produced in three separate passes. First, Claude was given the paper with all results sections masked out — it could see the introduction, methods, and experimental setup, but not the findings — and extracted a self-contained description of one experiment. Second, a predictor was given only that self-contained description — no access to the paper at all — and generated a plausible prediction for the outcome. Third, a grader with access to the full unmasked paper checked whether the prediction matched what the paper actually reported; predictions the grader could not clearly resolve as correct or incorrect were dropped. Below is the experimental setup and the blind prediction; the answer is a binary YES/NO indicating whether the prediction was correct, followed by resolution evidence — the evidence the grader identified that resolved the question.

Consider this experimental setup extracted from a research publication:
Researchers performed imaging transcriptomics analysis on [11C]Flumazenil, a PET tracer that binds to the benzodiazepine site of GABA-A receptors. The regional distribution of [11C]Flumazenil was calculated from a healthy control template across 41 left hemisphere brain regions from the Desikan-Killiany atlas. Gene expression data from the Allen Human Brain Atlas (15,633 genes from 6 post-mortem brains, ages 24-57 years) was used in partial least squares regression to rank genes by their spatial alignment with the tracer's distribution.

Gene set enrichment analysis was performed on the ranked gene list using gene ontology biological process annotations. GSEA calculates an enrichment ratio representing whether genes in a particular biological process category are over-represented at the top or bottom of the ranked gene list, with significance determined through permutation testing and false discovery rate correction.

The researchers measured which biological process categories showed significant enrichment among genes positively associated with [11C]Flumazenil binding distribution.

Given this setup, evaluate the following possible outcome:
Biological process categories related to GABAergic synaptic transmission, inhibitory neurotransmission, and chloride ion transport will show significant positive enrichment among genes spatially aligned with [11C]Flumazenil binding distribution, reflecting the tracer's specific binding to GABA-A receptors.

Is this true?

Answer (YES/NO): YES